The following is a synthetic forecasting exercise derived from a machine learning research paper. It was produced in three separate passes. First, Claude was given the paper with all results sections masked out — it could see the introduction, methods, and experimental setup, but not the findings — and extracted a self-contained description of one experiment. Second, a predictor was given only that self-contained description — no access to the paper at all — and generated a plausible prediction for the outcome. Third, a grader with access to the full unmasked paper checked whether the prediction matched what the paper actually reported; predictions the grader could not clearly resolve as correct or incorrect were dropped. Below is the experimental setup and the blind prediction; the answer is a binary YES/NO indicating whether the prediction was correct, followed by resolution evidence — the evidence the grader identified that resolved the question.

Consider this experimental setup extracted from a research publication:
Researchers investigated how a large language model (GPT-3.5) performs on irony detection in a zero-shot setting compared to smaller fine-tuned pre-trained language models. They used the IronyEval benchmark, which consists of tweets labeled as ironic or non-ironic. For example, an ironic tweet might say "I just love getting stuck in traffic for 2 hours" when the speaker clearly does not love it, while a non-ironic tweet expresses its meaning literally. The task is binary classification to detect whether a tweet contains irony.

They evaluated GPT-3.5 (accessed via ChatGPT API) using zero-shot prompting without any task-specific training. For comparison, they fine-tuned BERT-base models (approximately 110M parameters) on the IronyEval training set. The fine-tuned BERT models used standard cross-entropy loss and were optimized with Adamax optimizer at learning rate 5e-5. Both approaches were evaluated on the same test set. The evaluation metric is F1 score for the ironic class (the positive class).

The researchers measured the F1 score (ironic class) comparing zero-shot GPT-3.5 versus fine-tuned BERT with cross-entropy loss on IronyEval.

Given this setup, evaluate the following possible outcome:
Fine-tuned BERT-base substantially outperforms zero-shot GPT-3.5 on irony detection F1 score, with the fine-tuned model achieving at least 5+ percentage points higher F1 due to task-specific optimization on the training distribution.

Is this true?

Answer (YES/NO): NO